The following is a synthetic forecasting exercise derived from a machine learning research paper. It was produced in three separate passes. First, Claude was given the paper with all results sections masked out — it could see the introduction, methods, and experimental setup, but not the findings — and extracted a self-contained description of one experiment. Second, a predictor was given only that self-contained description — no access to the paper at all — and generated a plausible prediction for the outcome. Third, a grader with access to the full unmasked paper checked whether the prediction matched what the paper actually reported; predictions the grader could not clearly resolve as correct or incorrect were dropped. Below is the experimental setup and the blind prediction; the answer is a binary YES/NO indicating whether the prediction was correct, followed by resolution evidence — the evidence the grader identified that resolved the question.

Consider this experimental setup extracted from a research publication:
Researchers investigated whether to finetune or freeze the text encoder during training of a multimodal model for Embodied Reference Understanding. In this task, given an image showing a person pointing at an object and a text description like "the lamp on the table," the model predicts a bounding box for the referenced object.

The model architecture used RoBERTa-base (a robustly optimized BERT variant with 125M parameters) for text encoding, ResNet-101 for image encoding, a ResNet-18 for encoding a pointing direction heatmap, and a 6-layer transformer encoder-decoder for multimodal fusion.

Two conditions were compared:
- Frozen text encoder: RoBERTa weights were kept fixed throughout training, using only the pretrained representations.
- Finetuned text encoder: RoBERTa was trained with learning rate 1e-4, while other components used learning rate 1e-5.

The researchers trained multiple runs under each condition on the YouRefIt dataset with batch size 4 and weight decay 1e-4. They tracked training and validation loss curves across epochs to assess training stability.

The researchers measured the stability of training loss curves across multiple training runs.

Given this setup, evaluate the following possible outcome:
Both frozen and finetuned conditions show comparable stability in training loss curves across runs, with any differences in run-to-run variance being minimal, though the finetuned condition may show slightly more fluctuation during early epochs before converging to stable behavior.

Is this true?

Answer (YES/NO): NO